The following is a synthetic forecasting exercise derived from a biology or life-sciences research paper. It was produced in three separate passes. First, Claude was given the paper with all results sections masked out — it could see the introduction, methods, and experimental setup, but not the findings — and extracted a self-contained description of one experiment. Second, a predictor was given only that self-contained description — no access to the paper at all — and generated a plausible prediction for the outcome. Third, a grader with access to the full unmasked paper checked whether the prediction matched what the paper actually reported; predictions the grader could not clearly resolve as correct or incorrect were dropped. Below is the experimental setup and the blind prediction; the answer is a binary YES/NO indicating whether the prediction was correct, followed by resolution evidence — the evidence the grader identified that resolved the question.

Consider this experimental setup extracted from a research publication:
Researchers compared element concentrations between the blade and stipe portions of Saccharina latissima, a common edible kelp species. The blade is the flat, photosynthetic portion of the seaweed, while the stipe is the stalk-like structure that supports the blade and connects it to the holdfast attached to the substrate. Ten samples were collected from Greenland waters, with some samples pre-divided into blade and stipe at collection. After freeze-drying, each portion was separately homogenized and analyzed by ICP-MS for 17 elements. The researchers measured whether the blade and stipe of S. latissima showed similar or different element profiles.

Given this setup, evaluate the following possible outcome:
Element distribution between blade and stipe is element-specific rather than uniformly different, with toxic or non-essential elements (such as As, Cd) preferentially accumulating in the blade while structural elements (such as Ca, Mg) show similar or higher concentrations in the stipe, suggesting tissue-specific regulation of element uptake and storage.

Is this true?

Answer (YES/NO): NO